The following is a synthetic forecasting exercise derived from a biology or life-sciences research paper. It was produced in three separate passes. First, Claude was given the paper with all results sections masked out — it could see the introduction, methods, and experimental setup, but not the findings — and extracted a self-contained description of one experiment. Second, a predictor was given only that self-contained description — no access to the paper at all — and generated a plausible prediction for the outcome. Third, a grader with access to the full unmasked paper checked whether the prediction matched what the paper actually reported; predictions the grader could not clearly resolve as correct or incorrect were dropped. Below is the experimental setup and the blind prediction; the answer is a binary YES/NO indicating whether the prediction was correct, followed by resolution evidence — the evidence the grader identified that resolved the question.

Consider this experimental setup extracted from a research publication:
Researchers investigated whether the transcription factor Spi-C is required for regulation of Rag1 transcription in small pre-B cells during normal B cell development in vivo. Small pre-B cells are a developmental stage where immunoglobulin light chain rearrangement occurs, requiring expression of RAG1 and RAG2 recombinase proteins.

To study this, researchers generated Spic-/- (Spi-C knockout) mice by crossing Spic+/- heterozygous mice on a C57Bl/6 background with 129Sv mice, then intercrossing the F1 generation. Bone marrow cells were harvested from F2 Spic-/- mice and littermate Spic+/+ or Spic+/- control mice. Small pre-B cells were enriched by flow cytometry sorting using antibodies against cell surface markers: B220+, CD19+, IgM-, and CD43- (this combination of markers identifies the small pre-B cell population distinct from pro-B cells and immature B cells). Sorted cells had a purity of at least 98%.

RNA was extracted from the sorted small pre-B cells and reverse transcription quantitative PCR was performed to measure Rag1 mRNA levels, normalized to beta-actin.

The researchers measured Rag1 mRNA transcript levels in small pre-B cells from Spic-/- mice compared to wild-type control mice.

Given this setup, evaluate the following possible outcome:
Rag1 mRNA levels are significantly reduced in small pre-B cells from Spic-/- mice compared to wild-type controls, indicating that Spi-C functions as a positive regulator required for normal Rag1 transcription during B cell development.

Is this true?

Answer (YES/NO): NO